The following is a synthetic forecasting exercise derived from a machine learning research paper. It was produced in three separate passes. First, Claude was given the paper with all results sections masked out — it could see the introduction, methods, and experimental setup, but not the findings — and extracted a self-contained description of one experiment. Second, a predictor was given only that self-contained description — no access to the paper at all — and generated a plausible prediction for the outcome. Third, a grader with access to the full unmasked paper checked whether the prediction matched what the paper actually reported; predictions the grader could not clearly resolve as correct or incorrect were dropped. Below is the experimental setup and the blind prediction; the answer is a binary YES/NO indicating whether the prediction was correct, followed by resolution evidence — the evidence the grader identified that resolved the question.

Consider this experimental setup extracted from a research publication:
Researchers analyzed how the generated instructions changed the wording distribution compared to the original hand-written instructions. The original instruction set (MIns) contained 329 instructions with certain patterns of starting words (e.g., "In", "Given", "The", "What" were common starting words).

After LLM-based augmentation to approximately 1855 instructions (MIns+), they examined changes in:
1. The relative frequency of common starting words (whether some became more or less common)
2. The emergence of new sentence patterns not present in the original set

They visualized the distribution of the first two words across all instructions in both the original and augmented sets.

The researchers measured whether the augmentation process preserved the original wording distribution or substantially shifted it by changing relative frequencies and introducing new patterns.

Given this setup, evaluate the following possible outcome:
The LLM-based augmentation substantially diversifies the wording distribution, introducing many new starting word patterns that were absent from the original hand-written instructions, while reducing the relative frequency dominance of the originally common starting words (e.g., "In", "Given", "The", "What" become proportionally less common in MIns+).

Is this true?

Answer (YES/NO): YES